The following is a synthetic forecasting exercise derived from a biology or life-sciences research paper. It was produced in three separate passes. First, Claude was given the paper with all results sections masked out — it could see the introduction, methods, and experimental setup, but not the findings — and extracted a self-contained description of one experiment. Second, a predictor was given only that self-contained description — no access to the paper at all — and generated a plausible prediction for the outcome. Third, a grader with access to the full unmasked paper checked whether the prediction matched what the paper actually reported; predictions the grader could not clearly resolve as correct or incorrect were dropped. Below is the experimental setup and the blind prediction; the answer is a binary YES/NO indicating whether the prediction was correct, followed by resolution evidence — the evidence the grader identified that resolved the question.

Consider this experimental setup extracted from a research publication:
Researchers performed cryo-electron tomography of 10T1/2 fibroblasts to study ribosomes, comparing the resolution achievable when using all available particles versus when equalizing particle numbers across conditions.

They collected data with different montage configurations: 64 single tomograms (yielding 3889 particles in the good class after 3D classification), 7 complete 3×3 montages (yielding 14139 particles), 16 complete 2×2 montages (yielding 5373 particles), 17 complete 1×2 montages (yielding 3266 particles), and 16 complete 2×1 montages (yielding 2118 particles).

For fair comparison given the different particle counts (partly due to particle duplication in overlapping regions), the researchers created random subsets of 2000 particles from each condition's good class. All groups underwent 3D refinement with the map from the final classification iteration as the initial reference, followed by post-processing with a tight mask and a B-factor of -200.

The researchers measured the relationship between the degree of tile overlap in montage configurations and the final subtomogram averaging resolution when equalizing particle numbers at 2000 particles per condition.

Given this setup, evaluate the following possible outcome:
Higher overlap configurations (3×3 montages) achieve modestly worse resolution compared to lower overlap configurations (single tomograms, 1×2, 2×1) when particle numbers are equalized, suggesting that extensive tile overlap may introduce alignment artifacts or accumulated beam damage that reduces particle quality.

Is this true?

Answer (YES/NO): NO